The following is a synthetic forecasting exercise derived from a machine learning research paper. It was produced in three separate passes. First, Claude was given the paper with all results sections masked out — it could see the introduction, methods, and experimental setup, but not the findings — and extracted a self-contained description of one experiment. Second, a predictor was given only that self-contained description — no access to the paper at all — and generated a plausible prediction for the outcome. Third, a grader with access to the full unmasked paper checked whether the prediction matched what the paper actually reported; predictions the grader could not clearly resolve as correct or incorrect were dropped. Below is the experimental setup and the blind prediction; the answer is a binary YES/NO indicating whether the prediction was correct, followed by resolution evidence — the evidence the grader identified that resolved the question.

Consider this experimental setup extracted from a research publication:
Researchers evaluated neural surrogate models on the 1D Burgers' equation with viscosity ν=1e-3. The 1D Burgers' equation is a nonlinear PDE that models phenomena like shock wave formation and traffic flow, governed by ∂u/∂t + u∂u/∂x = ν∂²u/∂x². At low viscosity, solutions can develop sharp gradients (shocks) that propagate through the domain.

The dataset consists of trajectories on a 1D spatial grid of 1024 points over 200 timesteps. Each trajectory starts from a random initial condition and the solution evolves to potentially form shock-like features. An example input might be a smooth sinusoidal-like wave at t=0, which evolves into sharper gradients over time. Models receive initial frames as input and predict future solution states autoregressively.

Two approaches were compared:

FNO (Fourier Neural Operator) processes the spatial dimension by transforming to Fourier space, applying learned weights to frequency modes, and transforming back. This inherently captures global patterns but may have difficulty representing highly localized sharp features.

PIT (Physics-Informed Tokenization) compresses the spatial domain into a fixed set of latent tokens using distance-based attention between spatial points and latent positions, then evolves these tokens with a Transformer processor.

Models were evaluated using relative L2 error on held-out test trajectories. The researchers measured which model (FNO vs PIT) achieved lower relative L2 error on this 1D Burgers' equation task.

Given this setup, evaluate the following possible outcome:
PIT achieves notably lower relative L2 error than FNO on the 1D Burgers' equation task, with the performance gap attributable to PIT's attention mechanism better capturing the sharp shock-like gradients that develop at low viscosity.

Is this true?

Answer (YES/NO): NO